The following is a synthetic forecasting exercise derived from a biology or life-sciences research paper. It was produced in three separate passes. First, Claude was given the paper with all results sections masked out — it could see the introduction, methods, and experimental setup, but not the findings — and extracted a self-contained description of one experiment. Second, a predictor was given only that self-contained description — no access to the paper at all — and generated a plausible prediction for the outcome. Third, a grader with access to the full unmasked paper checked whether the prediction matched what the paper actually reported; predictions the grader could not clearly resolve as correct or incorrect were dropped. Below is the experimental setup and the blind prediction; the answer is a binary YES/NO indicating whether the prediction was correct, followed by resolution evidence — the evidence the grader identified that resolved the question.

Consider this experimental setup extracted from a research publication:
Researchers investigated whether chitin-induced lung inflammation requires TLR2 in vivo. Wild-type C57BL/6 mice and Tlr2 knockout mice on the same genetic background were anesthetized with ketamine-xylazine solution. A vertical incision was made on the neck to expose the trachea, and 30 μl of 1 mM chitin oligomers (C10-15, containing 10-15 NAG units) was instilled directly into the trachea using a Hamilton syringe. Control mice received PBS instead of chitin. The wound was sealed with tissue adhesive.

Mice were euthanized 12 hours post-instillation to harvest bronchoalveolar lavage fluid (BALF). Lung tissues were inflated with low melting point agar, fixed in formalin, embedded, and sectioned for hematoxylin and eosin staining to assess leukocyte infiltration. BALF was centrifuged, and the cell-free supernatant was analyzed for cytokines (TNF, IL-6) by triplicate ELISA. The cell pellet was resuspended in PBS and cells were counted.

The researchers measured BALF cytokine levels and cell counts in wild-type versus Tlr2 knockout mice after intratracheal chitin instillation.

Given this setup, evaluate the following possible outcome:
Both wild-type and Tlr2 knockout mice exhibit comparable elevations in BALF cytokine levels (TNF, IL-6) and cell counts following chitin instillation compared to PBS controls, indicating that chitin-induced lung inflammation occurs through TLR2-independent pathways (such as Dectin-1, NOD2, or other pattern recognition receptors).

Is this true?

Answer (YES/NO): NO